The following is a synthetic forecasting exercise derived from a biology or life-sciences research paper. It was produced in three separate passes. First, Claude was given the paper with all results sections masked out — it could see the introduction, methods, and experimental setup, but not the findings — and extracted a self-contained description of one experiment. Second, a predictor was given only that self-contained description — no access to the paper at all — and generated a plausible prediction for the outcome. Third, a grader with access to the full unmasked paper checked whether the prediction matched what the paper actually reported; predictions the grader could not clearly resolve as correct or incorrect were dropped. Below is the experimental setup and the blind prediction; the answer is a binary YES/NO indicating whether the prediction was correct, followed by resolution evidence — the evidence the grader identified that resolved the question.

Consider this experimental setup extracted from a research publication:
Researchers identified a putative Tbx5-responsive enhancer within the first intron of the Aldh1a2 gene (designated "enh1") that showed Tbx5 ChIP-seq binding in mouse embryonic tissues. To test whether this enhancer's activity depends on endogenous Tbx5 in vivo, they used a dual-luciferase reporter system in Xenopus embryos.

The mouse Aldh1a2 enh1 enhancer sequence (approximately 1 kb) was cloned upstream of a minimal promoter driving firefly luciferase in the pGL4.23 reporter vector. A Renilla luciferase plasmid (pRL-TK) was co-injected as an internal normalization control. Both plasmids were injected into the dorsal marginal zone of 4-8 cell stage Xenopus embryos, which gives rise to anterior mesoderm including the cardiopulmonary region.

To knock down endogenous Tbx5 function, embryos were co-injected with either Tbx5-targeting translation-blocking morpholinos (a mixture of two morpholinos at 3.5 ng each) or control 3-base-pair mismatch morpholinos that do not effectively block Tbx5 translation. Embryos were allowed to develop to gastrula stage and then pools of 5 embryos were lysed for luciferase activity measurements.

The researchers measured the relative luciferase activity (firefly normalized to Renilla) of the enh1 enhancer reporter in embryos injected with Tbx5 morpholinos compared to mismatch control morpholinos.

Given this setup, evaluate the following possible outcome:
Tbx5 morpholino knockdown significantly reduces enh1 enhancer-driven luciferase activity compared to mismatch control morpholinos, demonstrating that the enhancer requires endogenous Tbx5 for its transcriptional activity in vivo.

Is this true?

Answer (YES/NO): YES